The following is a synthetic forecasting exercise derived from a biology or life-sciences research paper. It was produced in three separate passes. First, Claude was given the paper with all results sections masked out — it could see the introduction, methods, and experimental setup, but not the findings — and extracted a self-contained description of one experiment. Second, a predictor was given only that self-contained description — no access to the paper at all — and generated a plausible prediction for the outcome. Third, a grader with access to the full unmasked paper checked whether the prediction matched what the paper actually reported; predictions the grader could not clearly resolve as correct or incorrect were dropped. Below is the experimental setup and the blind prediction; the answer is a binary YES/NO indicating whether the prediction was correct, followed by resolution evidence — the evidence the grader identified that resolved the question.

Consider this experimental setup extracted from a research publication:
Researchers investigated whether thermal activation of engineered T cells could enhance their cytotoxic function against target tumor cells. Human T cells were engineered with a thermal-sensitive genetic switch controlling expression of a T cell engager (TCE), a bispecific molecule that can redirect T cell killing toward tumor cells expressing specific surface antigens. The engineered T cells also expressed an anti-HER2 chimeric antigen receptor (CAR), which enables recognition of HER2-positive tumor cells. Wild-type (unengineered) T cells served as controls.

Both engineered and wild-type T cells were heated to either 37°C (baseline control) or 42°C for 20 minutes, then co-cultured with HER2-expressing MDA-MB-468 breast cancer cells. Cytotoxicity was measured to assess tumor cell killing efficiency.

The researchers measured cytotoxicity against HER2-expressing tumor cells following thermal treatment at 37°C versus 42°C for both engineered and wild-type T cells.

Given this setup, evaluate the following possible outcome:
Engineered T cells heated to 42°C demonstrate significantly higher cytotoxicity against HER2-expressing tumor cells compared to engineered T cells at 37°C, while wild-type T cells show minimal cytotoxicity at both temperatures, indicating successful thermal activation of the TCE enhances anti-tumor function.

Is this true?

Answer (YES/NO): YES